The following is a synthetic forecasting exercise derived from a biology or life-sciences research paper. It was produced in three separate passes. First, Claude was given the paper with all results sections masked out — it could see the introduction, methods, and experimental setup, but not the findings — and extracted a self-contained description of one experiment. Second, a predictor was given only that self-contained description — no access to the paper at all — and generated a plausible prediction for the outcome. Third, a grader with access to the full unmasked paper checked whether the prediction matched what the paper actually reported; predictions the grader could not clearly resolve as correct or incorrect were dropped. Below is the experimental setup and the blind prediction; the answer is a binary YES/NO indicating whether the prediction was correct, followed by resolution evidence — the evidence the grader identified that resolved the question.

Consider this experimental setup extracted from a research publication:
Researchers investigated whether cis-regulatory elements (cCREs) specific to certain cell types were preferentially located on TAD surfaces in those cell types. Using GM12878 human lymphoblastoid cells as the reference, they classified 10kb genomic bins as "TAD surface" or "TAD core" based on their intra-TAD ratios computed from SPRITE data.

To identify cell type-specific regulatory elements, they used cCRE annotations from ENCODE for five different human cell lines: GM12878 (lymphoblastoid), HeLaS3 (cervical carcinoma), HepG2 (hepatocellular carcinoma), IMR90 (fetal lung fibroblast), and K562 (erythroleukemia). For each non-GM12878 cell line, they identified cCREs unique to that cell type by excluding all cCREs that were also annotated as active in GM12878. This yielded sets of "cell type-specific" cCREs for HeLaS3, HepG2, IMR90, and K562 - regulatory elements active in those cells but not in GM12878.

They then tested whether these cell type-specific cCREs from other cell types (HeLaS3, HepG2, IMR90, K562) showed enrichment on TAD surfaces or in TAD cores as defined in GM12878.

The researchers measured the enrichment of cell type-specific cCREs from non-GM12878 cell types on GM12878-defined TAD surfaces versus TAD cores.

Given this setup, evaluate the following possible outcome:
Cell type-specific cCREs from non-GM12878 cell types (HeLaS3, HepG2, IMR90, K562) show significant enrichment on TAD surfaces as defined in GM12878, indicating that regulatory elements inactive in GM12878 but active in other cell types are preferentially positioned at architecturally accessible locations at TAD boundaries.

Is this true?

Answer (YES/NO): NO